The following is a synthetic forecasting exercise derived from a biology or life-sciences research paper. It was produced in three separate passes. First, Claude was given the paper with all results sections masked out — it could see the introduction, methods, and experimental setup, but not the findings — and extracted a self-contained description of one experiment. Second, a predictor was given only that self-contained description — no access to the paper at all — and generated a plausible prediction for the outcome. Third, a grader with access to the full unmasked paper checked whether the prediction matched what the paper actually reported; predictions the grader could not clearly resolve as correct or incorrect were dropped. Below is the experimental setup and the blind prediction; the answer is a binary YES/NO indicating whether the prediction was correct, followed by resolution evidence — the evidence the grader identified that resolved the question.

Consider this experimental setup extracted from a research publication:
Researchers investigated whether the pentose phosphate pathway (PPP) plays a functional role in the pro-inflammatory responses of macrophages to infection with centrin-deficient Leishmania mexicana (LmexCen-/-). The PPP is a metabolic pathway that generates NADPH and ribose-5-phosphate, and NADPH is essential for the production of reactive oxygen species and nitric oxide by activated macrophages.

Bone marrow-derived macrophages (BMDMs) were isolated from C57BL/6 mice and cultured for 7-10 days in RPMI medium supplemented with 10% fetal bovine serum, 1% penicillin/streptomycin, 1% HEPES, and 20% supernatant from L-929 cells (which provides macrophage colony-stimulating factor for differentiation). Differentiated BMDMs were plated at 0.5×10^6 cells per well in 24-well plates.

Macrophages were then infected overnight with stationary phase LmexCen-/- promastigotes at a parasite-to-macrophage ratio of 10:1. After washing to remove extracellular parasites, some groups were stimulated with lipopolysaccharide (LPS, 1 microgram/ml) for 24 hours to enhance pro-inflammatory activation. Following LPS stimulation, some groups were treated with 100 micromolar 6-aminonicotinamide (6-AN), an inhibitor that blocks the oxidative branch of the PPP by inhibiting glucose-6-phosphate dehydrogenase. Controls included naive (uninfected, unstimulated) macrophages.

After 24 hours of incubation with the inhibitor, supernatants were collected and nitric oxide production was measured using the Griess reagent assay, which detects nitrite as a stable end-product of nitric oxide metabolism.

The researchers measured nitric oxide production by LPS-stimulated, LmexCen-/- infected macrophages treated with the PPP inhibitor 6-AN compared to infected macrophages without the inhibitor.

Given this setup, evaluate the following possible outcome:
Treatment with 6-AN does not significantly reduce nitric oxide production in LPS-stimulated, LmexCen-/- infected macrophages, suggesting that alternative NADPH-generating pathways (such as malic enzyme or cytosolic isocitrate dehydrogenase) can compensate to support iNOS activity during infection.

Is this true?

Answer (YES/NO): NO